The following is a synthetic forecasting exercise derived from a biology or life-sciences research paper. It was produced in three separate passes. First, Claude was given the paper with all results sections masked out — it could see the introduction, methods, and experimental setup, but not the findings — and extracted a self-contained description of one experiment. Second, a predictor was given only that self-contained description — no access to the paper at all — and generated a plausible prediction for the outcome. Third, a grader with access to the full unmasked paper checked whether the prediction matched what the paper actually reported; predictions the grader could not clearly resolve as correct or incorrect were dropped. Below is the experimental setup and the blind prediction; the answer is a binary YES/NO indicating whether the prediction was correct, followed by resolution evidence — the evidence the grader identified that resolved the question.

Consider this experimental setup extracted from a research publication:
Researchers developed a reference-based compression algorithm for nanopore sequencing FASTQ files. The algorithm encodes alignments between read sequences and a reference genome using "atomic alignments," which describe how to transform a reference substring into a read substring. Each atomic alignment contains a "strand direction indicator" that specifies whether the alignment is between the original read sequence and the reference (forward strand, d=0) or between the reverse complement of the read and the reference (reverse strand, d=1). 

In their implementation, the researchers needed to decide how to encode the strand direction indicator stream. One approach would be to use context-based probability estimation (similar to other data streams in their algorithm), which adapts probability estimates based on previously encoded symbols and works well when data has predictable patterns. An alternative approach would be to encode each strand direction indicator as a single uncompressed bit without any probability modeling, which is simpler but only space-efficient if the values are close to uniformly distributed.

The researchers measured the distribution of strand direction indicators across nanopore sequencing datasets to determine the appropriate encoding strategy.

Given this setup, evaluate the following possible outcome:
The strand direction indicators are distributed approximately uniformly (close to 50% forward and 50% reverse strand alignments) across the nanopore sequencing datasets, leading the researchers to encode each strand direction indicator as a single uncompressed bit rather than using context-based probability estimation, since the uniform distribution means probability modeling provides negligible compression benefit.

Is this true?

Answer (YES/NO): YES